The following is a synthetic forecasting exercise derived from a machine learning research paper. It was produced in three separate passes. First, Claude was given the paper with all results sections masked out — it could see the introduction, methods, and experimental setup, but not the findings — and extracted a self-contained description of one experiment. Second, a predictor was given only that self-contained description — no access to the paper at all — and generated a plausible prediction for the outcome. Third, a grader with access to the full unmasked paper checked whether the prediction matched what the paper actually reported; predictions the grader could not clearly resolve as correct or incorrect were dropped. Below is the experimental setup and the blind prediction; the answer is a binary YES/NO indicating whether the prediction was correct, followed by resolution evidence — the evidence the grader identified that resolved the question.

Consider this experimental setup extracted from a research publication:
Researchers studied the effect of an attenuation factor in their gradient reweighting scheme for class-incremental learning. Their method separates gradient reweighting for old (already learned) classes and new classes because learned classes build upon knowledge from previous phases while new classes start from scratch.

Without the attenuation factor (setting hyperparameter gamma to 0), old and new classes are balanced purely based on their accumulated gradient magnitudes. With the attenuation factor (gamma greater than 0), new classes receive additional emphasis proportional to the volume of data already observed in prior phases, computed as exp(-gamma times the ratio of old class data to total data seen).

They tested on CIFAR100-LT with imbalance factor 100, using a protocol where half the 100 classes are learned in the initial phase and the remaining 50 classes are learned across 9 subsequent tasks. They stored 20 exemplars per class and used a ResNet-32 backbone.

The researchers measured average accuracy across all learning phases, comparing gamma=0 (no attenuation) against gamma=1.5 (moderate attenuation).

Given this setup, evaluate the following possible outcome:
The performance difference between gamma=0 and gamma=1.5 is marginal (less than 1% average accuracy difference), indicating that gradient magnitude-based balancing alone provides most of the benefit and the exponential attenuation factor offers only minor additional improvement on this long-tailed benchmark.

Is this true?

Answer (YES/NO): NO